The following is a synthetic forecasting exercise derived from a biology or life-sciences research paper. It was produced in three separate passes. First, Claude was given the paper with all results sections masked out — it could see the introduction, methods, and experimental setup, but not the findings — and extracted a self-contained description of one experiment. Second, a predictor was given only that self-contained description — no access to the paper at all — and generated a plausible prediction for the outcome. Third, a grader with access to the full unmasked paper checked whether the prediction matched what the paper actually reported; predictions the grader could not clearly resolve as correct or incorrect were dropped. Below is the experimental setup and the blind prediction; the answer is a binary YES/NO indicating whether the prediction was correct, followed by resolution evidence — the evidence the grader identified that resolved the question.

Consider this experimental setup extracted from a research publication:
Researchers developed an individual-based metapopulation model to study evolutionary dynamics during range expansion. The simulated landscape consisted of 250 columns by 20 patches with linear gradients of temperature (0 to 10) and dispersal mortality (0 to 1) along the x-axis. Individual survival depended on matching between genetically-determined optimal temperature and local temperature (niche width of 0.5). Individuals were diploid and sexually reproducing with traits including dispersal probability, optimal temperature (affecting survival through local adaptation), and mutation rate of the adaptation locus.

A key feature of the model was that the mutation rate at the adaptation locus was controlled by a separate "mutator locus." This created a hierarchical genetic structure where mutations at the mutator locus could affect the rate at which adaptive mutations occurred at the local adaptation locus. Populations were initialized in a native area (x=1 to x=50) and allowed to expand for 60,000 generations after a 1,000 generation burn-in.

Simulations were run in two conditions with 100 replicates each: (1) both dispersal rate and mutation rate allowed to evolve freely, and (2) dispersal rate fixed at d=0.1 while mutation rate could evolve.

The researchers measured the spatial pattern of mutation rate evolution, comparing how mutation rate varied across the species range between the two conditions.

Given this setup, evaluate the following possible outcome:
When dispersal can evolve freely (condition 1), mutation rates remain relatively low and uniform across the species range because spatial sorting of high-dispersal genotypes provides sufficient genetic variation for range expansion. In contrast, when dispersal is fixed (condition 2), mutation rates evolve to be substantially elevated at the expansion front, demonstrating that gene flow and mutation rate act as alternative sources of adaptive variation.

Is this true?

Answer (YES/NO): NO